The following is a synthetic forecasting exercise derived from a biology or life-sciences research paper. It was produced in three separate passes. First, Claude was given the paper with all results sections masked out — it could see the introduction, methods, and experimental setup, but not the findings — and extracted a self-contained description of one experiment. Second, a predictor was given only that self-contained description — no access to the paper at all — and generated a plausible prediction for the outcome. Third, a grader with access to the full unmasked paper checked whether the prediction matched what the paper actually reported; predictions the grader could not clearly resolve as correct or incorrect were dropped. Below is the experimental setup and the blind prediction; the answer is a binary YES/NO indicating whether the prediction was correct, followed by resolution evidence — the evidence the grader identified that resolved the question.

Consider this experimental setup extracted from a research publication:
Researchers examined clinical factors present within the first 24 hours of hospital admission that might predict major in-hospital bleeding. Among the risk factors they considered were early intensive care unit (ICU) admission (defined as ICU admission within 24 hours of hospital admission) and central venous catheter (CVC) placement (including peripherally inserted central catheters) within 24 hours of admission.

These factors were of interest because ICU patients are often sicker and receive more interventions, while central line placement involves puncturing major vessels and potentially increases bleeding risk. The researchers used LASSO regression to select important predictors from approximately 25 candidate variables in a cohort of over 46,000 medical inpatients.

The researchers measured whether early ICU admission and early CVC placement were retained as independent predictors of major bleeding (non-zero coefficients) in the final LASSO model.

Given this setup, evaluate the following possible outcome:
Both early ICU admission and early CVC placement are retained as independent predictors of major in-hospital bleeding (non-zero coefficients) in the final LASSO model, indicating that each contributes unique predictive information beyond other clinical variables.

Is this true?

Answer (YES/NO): YES